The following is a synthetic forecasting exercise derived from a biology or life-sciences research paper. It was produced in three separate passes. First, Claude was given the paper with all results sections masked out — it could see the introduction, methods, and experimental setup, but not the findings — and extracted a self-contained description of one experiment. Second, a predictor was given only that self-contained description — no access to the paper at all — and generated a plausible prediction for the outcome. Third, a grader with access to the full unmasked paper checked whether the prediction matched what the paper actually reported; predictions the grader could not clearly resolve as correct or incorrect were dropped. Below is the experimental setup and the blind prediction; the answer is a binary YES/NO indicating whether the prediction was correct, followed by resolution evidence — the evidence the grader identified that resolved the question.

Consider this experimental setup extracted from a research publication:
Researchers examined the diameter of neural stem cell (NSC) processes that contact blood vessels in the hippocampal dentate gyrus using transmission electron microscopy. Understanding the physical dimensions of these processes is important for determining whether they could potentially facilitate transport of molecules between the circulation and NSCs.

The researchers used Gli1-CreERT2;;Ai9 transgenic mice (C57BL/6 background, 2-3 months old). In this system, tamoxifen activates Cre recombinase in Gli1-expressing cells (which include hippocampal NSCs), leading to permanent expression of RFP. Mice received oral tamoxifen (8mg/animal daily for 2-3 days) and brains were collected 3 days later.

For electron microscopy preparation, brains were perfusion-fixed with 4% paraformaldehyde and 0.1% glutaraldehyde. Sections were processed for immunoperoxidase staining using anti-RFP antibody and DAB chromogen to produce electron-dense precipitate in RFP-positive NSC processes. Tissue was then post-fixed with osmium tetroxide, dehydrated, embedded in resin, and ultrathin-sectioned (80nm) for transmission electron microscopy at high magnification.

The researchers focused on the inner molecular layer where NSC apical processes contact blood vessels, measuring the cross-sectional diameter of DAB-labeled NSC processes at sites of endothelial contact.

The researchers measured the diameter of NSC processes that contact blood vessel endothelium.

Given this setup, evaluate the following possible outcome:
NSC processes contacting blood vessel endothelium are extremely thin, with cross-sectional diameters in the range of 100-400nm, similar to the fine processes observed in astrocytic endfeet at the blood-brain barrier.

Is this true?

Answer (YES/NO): NO